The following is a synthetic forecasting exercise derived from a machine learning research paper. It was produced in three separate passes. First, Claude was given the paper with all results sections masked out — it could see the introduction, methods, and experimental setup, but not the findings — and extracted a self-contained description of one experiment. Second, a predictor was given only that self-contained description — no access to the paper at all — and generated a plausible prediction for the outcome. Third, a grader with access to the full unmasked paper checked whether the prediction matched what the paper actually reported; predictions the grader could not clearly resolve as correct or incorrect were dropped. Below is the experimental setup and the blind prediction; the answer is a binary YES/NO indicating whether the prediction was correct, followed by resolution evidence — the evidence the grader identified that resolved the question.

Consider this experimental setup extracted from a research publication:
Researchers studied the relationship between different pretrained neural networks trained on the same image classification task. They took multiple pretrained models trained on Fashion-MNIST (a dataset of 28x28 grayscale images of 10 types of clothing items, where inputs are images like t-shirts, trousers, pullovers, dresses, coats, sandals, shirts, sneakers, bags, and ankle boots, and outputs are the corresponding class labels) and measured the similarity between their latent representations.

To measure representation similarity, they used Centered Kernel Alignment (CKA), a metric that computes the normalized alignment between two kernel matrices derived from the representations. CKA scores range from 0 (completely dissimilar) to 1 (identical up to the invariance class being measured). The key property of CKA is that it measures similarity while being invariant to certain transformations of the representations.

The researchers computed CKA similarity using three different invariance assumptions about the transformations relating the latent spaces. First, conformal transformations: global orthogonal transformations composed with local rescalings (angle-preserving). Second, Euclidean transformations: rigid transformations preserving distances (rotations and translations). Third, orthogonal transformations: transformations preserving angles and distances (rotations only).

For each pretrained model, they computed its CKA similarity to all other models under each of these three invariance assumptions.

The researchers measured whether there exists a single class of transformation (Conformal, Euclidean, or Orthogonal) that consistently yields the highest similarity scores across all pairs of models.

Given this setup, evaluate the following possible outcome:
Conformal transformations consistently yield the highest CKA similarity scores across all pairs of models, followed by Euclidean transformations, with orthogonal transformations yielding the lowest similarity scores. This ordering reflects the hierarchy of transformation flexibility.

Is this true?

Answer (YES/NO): NO